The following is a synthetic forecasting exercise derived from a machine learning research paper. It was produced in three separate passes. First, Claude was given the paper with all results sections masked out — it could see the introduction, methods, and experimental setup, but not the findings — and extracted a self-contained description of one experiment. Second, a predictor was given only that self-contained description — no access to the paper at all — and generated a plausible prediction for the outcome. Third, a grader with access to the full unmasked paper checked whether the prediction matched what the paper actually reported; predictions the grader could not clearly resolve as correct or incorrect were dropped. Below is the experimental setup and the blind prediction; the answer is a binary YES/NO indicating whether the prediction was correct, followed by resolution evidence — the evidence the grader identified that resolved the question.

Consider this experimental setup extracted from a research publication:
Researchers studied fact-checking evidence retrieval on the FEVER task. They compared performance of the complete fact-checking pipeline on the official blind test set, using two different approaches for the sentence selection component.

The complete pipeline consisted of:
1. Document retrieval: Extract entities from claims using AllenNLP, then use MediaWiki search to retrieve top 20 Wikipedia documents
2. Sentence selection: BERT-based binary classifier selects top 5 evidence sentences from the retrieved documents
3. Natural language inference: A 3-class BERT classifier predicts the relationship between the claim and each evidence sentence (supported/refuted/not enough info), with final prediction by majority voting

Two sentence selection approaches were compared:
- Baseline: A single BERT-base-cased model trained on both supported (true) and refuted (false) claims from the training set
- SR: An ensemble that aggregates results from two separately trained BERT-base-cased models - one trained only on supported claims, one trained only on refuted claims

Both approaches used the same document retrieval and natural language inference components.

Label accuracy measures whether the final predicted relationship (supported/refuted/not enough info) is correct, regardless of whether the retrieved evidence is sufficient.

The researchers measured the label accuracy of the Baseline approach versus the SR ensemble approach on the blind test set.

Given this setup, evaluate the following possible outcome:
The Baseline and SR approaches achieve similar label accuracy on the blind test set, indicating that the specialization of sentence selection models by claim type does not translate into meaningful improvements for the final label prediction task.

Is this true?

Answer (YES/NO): NO